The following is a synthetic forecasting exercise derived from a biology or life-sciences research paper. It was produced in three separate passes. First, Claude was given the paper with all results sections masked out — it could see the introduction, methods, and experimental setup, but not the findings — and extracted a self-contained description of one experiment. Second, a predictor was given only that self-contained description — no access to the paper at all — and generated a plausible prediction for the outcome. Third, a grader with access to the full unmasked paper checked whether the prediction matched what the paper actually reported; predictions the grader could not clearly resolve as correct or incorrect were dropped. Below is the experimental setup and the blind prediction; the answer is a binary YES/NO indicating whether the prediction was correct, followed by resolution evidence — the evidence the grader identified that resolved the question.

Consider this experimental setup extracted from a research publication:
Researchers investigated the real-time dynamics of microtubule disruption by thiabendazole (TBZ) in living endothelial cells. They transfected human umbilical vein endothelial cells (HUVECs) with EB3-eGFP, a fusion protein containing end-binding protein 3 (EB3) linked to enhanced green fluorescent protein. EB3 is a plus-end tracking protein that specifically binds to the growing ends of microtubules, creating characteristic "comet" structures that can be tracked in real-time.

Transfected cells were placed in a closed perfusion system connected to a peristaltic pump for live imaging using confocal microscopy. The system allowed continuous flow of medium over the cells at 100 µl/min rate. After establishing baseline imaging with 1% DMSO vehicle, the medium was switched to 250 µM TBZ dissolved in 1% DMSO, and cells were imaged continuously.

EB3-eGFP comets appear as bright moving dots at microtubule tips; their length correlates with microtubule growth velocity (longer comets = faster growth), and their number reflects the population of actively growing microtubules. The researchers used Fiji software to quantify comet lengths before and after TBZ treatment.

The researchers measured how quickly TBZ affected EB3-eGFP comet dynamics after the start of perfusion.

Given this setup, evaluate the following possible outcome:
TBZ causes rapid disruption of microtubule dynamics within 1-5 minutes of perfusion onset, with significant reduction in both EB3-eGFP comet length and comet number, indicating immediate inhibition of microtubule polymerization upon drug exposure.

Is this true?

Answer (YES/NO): NO